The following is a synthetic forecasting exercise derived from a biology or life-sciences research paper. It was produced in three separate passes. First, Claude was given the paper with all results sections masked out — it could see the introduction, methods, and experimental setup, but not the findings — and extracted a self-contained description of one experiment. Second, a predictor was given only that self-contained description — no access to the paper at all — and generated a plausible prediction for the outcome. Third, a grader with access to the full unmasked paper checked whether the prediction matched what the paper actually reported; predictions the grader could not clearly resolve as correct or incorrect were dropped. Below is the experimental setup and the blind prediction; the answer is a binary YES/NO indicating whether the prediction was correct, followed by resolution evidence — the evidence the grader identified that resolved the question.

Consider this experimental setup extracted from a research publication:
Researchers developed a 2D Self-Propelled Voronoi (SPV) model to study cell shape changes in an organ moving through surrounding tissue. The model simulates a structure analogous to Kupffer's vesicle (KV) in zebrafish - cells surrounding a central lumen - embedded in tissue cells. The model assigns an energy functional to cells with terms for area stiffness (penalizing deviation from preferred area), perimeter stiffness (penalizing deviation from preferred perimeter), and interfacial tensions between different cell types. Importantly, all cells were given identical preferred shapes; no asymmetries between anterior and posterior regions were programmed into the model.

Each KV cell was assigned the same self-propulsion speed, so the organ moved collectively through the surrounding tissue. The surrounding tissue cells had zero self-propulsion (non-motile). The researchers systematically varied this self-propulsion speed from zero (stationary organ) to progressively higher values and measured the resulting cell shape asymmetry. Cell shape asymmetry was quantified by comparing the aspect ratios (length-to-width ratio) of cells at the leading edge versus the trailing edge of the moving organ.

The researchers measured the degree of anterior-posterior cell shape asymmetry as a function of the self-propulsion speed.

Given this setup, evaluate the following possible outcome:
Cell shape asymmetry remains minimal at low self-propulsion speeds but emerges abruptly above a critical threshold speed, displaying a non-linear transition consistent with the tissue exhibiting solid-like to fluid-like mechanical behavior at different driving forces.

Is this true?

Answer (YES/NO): NO